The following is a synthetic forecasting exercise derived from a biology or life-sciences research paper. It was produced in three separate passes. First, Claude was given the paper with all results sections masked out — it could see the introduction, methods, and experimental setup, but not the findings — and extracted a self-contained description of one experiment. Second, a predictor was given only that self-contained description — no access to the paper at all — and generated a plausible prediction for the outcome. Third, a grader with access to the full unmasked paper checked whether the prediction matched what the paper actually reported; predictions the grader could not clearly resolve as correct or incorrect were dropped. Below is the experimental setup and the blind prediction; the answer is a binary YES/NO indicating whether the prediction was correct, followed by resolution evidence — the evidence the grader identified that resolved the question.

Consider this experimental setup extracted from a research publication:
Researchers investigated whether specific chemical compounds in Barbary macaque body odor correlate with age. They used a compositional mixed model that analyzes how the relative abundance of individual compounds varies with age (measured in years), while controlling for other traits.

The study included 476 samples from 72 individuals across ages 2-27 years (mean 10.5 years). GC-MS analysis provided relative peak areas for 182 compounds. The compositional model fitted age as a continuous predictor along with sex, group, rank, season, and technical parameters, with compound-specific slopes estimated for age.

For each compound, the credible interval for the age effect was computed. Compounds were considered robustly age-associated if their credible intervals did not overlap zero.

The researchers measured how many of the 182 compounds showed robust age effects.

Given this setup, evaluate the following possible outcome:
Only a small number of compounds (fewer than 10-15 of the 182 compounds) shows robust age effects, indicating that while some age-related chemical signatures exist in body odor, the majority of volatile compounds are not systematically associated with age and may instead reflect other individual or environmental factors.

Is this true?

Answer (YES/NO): NO